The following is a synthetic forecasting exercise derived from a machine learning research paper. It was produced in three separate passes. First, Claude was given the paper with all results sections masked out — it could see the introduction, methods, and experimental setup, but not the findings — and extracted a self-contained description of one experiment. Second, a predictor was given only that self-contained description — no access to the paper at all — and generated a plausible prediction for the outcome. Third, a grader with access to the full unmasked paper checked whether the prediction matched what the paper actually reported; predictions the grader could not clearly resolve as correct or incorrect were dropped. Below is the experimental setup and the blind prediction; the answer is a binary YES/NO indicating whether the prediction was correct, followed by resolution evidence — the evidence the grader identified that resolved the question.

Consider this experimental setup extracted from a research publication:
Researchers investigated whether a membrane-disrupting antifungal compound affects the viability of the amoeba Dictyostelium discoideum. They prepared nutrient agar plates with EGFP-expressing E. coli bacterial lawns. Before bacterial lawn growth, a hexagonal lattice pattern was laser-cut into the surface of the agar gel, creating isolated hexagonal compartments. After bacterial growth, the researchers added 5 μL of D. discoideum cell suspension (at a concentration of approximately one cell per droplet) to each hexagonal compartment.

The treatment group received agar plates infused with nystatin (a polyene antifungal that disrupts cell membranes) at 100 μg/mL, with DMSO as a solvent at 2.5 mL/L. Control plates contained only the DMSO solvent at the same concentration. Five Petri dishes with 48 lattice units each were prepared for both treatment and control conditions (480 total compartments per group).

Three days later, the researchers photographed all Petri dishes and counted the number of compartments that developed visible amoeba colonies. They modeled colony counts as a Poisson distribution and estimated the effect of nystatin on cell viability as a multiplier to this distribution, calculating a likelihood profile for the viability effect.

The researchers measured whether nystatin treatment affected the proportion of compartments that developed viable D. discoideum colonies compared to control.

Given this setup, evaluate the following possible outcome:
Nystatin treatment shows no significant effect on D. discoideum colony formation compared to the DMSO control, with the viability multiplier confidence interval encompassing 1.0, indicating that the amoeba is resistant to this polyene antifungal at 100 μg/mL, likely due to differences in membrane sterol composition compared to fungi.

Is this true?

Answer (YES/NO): YES